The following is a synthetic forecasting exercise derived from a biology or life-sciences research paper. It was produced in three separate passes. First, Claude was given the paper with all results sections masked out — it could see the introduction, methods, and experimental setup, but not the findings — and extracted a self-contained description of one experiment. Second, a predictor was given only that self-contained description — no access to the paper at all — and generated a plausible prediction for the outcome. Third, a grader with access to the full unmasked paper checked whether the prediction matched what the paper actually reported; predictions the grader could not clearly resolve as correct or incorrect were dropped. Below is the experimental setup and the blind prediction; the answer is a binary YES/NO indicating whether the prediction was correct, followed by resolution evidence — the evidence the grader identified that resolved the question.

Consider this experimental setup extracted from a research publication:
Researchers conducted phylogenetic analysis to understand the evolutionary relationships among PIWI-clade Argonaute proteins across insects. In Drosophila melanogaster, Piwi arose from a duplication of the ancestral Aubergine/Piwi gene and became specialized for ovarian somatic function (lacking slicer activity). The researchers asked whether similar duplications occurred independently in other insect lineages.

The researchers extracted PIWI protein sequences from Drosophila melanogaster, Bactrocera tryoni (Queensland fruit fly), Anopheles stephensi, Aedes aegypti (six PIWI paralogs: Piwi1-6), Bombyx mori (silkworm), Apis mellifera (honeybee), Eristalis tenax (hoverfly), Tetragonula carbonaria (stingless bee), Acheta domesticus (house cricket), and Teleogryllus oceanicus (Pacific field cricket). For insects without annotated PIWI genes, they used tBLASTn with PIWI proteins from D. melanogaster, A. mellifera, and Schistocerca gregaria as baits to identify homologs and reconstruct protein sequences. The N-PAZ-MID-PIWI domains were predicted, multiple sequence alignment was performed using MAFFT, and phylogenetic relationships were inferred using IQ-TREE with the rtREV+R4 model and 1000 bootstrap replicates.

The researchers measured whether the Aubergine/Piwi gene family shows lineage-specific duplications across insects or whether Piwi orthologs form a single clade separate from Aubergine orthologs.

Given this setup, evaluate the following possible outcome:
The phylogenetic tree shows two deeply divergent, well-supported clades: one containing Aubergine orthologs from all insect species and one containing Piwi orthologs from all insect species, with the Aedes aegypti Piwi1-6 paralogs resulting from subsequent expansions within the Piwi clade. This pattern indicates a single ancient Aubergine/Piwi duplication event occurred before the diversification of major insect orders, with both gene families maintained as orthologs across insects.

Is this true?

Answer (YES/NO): NO